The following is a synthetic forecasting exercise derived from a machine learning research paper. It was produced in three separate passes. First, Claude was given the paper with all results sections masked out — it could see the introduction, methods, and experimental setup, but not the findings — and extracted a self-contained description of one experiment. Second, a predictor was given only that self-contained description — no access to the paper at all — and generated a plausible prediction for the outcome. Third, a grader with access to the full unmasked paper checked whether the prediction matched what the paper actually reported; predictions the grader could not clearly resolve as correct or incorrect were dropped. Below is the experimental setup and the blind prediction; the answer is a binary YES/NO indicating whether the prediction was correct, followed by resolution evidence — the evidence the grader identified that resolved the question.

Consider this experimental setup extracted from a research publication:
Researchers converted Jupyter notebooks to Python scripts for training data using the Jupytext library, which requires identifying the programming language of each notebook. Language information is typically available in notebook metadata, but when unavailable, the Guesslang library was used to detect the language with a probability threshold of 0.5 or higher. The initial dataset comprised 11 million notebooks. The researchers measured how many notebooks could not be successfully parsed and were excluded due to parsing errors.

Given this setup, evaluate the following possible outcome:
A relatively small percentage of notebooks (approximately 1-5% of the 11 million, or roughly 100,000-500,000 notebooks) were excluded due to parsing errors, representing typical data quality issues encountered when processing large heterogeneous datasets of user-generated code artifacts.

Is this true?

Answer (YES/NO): NO